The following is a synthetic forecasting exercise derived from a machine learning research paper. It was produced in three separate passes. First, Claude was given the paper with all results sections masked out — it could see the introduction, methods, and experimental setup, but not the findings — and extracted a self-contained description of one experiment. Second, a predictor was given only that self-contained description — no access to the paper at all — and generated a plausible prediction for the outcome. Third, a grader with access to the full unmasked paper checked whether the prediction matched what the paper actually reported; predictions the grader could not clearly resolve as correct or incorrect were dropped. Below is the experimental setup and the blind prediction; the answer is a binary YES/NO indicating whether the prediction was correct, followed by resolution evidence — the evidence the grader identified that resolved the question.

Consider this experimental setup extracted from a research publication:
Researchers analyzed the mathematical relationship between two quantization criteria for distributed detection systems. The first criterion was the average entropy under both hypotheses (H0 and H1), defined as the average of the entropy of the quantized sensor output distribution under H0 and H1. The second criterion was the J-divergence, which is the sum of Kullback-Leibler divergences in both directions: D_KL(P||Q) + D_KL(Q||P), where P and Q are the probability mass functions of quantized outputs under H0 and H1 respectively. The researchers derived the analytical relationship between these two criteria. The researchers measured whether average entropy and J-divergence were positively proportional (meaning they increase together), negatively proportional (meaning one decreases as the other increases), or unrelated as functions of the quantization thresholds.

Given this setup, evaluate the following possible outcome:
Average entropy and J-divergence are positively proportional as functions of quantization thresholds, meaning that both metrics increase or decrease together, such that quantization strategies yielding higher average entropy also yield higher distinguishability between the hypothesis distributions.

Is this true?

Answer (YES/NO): YES